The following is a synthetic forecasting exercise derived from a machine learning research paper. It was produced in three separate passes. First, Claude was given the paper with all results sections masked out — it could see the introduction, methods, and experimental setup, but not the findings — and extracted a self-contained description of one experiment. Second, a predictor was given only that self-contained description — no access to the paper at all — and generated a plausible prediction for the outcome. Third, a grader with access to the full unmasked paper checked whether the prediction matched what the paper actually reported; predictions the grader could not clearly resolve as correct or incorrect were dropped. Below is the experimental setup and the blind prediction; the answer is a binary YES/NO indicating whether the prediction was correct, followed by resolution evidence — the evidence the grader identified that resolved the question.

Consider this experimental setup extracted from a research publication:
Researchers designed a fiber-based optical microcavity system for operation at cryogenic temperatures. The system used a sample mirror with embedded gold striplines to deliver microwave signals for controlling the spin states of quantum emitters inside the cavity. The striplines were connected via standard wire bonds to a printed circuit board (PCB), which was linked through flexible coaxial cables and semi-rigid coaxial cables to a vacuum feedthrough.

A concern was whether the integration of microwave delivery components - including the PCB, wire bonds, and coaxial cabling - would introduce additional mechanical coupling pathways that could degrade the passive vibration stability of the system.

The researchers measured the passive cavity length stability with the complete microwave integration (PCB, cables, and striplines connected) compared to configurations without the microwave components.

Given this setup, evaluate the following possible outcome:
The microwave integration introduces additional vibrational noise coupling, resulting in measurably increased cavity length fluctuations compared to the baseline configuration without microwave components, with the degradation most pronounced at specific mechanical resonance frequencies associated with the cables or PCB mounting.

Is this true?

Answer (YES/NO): NO